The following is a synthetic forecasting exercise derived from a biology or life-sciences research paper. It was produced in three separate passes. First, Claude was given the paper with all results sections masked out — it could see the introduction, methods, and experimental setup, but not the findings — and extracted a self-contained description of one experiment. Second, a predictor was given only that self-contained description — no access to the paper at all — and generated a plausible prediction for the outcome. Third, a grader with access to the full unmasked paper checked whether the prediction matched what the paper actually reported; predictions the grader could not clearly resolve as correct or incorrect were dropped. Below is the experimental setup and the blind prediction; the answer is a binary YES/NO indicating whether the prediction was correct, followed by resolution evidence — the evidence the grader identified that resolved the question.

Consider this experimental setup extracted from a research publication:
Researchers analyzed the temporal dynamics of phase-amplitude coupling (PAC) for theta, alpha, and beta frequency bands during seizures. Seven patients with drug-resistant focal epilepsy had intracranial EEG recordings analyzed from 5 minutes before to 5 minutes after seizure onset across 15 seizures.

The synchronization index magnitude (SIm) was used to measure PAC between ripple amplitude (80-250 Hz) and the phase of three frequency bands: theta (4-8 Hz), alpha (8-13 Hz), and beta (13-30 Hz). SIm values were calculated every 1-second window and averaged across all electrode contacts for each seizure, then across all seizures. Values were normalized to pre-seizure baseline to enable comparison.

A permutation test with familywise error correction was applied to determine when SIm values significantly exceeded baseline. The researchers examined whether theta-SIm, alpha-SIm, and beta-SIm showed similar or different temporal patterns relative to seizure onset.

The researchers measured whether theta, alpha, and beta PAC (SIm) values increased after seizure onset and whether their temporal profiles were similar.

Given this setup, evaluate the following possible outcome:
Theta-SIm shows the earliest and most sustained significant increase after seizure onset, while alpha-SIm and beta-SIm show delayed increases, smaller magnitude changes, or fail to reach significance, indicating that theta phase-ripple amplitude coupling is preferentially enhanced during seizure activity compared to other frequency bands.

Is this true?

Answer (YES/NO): NO